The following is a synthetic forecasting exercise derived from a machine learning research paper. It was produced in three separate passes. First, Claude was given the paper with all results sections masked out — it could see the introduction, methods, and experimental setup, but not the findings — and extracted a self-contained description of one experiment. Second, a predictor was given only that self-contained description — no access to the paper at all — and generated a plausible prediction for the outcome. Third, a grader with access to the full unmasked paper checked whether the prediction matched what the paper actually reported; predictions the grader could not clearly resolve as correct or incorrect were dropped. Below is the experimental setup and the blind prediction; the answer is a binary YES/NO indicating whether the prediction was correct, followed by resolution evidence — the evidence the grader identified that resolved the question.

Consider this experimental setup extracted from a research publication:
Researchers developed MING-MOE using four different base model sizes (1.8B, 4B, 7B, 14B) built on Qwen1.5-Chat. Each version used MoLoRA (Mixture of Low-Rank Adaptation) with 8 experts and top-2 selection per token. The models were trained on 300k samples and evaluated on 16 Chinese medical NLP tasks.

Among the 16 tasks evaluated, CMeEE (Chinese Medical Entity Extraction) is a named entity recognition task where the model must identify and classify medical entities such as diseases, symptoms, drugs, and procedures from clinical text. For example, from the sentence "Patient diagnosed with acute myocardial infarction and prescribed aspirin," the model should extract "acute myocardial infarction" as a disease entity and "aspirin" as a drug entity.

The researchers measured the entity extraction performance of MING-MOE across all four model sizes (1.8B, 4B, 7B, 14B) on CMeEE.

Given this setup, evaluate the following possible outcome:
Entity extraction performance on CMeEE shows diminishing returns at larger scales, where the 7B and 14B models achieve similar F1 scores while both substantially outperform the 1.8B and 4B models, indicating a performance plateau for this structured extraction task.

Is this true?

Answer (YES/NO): NO